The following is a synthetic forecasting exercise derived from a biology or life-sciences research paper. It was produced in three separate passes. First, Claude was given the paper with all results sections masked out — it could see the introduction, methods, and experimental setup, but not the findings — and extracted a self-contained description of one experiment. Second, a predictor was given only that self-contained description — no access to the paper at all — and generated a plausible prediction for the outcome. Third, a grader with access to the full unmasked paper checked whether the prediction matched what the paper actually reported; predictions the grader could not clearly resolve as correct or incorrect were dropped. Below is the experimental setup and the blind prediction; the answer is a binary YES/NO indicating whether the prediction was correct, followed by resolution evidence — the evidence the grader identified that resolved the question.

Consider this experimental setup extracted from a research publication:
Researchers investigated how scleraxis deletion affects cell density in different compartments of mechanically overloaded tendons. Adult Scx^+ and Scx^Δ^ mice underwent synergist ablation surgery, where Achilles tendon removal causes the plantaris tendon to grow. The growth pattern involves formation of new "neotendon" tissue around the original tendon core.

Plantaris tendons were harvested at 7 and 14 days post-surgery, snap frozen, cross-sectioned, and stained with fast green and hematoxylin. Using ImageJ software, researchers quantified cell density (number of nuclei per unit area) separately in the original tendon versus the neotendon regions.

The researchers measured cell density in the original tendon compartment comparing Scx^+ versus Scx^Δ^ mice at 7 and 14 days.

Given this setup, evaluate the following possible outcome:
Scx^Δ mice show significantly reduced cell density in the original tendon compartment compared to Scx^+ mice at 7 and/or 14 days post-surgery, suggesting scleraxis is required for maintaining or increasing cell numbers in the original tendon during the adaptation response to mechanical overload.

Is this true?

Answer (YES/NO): NO